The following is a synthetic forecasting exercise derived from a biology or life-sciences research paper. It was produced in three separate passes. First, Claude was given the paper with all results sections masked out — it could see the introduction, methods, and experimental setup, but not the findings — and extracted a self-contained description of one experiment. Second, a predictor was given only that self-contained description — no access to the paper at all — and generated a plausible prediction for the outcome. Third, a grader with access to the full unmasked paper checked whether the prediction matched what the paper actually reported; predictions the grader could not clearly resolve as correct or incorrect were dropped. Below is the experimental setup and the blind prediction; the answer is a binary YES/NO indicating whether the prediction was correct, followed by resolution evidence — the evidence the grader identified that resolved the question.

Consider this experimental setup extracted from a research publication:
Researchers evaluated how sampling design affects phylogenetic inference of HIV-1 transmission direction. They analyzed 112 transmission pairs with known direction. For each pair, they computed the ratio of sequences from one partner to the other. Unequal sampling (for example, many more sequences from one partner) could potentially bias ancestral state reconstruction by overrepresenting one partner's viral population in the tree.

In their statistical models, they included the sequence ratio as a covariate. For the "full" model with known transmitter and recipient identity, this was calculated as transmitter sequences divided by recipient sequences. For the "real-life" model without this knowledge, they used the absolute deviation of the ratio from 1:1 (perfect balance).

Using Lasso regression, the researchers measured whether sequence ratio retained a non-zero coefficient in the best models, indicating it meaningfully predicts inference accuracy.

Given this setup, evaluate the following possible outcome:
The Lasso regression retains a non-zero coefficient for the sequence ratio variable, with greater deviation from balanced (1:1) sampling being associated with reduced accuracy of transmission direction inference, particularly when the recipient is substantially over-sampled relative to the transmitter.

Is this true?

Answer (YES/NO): NO